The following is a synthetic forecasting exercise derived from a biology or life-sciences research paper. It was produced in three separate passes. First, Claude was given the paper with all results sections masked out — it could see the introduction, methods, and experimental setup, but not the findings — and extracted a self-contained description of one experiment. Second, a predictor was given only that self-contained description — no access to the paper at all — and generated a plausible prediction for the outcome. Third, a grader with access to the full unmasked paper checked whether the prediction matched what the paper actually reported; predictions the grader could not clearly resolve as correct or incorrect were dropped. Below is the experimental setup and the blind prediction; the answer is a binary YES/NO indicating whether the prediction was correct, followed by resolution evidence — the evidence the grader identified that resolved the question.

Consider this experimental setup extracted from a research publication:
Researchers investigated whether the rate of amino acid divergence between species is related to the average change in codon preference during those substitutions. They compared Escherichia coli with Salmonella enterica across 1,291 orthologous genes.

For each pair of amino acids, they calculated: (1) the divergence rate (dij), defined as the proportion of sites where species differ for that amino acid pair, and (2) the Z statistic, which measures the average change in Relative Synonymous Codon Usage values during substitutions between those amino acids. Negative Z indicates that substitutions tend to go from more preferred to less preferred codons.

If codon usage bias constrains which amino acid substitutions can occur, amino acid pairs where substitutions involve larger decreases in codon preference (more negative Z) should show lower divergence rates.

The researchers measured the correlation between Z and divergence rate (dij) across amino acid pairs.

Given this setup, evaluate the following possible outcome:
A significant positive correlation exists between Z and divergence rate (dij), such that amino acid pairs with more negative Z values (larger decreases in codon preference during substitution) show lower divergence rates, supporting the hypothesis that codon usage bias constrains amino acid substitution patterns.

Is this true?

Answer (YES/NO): NO